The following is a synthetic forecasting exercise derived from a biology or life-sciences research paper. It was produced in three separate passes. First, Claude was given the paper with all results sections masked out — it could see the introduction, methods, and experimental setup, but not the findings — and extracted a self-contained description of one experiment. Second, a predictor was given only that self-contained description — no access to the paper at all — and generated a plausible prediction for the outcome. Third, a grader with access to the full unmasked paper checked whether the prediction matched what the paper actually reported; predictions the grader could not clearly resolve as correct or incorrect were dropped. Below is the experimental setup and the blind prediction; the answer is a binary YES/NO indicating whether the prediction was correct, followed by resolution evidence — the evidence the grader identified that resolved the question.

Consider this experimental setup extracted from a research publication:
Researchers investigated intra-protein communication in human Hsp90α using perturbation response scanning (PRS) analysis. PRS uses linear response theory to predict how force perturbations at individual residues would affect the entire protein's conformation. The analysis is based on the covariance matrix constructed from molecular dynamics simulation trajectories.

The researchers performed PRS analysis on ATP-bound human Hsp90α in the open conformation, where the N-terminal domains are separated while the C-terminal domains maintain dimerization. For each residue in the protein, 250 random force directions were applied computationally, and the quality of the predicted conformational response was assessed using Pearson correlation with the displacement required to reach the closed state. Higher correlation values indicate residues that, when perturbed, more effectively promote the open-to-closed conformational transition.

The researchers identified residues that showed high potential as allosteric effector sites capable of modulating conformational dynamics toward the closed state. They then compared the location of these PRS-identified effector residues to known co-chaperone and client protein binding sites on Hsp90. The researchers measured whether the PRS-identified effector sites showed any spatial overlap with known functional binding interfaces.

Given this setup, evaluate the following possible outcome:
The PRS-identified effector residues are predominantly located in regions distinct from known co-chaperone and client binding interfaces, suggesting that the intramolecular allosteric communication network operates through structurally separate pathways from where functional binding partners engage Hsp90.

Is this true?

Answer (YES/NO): NO